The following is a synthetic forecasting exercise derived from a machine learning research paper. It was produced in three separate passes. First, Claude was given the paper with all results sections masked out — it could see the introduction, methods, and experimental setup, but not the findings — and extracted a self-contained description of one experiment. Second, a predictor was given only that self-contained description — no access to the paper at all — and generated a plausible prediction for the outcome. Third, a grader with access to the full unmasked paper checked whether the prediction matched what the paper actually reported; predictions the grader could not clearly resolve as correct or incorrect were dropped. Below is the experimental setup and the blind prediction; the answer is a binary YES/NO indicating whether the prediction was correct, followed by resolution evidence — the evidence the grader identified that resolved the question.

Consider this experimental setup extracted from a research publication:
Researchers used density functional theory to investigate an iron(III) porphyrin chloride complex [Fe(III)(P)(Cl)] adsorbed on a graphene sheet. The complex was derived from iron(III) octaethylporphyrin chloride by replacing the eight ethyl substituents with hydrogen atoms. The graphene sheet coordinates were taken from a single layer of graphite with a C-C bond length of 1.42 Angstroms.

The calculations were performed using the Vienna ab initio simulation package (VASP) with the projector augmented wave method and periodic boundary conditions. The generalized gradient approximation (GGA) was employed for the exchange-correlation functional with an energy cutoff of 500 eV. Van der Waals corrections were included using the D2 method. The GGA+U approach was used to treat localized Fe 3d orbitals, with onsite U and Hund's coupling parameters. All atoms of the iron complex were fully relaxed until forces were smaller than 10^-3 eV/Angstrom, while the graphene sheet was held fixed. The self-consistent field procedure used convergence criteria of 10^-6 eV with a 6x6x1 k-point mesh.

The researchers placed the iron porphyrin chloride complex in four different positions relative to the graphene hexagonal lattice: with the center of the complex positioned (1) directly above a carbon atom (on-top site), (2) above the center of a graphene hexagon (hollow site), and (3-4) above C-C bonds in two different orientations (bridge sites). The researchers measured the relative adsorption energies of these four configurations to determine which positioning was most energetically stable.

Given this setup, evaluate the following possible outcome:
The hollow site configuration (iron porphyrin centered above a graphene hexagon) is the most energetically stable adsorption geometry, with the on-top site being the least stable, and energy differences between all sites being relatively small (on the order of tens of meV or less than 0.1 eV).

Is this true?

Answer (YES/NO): NO